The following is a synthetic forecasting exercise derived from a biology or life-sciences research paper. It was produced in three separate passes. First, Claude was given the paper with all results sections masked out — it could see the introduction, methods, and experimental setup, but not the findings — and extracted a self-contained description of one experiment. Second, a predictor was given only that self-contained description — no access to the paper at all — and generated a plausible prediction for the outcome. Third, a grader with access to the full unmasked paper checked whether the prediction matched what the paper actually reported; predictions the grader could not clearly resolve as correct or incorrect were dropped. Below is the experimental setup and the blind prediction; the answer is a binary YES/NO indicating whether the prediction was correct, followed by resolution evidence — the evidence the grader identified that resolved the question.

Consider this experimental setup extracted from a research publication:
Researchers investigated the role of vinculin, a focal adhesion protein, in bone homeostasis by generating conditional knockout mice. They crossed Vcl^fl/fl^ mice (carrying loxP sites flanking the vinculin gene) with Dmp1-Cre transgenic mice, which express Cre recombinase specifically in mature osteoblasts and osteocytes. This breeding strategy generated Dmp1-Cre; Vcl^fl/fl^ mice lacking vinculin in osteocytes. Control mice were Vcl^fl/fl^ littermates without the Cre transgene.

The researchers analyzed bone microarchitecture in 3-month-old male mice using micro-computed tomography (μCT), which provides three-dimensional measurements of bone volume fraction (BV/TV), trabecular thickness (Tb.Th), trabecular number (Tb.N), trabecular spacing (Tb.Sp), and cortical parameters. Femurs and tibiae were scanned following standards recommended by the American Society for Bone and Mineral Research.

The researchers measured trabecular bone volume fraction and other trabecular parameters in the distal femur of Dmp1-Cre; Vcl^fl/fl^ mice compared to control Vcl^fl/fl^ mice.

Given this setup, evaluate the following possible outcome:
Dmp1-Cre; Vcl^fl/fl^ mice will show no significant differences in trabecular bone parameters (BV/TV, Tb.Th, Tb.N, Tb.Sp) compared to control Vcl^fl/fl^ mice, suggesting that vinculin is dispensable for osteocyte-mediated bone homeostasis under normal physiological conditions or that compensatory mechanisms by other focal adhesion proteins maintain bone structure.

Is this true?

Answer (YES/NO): NO